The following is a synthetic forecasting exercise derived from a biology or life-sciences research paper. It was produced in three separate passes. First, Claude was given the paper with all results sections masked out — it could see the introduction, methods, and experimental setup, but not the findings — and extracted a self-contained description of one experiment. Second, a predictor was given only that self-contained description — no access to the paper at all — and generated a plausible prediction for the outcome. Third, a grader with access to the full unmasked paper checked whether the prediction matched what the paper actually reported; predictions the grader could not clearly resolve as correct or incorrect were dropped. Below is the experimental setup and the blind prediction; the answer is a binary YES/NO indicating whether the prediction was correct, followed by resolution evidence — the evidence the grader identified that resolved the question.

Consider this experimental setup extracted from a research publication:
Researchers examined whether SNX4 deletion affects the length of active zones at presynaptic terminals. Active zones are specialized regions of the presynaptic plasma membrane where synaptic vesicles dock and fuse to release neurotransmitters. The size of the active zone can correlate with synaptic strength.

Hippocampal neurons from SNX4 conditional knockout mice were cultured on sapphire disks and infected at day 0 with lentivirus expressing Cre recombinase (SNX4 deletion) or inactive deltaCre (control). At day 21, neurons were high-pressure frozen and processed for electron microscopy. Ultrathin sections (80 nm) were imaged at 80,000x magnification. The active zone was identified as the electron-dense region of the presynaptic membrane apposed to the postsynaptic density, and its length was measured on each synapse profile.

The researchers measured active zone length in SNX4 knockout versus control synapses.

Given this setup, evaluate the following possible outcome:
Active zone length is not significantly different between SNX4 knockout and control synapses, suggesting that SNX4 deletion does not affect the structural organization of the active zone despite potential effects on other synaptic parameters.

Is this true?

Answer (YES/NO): NO